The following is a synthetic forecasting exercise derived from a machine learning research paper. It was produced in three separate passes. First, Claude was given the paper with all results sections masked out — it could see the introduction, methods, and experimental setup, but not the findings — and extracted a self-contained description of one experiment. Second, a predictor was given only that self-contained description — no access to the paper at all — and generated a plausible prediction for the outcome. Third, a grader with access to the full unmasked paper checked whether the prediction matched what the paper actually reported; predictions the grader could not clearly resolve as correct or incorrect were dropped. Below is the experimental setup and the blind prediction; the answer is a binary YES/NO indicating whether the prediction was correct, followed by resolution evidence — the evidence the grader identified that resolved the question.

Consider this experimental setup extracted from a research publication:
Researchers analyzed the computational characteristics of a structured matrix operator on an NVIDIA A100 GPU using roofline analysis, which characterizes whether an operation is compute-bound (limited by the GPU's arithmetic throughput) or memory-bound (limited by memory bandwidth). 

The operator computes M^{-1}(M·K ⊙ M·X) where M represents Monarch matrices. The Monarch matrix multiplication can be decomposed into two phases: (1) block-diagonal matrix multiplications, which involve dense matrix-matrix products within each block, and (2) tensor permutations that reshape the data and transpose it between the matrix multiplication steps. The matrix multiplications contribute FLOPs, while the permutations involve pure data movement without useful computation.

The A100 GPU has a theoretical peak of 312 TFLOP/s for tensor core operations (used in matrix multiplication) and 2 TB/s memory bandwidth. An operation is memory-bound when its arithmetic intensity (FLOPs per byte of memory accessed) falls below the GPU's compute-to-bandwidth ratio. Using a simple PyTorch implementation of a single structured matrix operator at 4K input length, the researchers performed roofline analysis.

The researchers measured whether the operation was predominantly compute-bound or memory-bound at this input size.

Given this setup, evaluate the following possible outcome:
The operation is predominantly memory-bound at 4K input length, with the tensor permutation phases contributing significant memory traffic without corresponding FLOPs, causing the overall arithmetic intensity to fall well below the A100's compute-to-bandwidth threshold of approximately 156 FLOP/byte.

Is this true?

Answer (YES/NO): YES